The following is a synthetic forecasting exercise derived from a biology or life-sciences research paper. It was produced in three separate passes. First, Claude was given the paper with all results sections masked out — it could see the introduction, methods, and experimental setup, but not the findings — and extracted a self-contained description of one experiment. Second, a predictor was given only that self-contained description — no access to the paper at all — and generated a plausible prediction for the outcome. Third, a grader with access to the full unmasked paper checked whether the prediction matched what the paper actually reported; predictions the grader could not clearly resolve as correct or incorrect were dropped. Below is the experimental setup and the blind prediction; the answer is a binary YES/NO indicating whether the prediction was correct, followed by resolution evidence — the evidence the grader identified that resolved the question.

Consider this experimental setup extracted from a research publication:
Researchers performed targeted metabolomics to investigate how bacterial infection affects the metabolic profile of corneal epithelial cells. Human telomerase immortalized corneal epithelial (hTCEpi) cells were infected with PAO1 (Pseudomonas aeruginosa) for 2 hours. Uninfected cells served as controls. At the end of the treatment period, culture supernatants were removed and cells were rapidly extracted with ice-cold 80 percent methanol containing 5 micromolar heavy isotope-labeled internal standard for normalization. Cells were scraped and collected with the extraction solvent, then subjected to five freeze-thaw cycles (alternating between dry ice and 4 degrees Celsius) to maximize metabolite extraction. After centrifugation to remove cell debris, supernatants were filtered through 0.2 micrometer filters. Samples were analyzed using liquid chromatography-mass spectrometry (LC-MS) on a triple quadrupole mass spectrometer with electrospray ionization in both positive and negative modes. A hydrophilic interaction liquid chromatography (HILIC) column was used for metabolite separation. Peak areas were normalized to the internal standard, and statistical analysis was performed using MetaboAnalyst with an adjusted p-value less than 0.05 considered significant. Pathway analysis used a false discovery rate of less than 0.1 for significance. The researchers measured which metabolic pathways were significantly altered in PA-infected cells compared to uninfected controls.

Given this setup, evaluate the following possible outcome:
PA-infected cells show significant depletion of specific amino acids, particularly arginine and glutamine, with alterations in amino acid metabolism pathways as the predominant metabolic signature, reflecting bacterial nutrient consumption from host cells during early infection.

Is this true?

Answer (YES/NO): NO